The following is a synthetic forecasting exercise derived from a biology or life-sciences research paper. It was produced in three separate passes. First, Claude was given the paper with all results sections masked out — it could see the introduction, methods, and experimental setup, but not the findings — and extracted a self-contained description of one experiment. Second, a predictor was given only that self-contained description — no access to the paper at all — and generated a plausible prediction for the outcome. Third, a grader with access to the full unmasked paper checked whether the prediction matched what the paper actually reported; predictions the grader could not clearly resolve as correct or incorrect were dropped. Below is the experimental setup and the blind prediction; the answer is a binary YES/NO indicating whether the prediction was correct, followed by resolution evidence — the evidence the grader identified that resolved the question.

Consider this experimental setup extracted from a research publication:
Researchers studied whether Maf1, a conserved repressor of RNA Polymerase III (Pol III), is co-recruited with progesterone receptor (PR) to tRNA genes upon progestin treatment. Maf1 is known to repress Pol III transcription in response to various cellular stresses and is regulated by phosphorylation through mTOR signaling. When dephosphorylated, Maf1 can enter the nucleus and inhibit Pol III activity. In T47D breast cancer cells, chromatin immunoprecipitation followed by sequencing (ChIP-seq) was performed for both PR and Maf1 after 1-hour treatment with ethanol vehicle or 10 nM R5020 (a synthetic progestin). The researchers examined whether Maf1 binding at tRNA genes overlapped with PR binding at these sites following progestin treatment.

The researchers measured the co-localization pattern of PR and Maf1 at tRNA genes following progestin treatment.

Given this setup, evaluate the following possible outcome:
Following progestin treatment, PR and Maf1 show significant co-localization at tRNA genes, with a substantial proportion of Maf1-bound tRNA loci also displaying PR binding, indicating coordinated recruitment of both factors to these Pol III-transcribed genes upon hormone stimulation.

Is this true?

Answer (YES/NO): YES